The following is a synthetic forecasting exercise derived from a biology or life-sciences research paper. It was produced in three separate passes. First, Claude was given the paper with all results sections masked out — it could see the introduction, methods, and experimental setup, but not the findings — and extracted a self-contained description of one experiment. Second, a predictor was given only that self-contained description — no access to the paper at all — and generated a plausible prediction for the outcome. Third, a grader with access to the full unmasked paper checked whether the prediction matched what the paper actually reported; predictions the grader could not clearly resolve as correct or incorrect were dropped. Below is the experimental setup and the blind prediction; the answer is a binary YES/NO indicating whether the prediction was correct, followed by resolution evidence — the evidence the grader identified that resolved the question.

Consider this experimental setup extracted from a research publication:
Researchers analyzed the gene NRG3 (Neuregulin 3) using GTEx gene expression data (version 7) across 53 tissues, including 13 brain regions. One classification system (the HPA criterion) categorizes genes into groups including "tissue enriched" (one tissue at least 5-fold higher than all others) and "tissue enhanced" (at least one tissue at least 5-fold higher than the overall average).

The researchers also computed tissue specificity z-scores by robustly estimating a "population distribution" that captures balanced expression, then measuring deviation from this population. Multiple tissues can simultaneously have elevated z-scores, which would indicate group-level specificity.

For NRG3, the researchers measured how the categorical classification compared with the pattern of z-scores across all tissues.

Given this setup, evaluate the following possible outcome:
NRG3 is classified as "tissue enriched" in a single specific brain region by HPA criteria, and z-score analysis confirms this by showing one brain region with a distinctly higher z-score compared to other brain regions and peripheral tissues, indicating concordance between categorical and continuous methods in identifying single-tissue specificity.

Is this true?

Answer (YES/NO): NO